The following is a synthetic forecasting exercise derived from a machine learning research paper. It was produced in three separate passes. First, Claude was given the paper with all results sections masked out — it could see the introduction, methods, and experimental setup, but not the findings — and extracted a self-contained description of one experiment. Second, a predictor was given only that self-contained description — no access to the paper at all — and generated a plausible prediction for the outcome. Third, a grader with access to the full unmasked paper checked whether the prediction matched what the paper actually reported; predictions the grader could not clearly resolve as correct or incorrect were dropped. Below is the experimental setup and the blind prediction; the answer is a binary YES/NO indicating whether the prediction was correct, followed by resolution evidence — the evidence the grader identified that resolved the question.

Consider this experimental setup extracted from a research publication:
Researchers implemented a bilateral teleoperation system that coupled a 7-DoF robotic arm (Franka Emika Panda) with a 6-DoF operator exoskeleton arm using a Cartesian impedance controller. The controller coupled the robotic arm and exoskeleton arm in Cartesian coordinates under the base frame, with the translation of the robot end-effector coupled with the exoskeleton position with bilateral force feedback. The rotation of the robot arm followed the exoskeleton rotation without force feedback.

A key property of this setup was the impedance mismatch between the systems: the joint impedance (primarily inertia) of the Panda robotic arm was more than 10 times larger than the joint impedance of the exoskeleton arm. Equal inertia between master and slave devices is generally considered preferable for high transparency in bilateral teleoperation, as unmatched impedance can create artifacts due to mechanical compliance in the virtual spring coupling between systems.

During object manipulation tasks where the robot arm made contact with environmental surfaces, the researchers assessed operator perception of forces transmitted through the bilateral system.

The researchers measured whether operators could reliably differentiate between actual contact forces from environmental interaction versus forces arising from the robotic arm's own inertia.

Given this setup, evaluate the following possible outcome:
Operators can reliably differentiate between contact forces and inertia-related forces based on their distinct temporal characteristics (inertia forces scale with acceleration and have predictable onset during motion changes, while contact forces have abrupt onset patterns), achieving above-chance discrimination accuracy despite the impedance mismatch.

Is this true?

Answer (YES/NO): NO